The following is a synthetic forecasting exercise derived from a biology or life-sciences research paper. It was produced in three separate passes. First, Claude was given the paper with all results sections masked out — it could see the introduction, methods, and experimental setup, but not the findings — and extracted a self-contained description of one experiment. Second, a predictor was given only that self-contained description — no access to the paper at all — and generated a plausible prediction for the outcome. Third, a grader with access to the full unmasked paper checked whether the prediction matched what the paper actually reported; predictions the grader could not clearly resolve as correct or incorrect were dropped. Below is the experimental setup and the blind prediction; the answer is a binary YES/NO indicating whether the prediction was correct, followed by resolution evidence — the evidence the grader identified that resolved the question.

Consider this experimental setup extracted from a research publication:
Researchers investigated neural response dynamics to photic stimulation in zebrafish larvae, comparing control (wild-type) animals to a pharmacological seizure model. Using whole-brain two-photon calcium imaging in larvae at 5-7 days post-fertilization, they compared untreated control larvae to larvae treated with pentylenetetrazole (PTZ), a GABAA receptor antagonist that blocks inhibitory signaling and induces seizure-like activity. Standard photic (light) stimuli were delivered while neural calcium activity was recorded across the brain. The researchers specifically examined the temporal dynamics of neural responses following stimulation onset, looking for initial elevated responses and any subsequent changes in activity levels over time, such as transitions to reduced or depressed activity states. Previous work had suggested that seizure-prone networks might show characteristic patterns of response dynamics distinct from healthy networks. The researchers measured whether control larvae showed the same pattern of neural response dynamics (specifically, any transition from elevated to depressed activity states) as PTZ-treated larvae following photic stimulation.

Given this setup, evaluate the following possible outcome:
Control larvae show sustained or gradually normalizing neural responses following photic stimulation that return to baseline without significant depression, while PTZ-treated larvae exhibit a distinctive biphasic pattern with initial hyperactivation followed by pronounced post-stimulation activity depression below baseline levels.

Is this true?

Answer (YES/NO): YES